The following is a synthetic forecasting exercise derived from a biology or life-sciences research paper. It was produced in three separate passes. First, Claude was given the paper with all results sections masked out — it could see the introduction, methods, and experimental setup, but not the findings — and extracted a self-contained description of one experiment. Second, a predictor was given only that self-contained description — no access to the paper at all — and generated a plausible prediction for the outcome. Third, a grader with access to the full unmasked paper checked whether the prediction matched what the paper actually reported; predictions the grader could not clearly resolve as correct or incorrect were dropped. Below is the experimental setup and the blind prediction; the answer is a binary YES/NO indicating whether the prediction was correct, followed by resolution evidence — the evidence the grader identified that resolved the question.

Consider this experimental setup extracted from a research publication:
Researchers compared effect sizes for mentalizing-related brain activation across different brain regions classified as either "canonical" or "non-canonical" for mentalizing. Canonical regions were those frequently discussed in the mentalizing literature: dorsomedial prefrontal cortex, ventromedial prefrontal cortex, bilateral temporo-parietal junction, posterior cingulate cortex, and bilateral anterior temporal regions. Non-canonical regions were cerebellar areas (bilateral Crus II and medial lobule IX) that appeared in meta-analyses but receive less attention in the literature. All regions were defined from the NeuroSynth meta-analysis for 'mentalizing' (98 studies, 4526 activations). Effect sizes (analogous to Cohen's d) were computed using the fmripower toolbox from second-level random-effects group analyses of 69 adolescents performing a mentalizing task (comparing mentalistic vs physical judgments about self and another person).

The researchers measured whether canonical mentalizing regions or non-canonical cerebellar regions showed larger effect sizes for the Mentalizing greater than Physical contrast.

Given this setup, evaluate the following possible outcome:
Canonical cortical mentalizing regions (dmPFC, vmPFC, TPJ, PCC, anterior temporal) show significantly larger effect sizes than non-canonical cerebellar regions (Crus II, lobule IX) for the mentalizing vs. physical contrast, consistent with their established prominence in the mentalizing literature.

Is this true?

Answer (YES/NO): NO